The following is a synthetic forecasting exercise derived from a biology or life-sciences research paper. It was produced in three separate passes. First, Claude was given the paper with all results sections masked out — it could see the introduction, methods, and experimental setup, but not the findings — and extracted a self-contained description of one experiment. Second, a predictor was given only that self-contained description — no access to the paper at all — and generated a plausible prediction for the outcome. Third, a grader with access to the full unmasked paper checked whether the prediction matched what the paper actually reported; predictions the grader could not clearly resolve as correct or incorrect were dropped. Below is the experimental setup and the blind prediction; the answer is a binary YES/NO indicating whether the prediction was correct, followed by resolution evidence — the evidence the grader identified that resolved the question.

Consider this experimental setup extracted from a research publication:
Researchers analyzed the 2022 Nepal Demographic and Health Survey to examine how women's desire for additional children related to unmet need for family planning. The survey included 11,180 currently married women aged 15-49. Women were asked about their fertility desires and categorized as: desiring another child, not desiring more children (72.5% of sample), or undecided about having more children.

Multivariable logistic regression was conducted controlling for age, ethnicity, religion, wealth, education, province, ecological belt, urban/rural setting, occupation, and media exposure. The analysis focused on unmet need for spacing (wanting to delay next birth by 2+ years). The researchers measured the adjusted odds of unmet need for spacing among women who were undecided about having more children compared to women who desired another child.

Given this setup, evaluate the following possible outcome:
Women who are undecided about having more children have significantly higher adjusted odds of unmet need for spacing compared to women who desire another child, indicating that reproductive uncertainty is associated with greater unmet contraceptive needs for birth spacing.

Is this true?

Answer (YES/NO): YES